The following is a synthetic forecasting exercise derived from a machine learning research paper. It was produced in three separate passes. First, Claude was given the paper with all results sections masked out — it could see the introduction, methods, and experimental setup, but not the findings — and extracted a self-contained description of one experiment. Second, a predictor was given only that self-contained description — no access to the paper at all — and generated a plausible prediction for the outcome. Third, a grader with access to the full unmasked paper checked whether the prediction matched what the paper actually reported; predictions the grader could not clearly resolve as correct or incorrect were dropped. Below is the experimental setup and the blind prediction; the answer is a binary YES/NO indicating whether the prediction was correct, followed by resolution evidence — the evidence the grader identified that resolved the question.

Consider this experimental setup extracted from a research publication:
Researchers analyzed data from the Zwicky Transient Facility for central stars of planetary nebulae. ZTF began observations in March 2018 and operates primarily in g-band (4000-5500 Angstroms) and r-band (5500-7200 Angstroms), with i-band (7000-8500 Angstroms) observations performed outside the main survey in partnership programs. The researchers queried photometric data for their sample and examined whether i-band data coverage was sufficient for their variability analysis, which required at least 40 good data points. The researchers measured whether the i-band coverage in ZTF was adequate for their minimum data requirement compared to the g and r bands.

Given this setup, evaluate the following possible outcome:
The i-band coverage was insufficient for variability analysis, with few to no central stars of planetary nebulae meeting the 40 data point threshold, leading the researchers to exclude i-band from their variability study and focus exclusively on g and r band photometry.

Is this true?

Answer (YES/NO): YES